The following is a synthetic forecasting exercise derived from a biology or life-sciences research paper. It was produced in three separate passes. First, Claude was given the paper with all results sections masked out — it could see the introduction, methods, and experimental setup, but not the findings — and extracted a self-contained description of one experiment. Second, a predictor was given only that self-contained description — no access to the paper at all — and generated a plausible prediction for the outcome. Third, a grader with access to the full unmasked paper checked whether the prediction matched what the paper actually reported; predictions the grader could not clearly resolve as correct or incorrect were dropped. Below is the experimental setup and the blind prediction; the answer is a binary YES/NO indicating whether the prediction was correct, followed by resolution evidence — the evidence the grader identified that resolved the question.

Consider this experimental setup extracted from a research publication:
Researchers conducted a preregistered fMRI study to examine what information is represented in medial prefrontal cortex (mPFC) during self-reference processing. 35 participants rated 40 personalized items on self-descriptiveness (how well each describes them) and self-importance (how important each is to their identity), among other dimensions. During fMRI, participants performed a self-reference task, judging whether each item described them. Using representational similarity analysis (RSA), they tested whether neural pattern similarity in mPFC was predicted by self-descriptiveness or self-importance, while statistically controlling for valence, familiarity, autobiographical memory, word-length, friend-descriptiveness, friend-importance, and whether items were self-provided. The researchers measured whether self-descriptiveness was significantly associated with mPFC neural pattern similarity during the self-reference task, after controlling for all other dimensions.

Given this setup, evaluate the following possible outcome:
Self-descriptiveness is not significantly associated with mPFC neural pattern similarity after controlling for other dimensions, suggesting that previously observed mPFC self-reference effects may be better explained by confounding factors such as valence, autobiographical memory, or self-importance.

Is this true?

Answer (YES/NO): YES